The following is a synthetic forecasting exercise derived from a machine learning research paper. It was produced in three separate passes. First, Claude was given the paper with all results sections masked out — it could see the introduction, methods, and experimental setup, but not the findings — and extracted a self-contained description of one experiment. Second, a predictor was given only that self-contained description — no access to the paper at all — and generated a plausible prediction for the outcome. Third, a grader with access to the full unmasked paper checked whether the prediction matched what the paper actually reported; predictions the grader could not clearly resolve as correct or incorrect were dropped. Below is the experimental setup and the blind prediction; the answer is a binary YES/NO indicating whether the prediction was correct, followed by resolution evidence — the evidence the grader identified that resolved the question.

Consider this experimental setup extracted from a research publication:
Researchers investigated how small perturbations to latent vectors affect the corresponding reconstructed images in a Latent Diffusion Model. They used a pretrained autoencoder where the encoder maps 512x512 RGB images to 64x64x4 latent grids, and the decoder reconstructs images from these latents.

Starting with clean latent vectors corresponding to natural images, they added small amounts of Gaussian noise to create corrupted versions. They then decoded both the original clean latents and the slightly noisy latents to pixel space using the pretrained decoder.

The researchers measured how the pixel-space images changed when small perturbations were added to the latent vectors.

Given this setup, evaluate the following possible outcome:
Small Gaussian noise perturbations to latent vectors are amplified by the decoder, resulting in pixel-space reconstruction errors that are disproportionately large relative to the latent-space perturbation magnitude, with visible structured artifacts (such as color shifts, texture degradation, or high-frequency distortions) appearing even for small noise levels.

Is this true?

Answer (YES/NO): NO